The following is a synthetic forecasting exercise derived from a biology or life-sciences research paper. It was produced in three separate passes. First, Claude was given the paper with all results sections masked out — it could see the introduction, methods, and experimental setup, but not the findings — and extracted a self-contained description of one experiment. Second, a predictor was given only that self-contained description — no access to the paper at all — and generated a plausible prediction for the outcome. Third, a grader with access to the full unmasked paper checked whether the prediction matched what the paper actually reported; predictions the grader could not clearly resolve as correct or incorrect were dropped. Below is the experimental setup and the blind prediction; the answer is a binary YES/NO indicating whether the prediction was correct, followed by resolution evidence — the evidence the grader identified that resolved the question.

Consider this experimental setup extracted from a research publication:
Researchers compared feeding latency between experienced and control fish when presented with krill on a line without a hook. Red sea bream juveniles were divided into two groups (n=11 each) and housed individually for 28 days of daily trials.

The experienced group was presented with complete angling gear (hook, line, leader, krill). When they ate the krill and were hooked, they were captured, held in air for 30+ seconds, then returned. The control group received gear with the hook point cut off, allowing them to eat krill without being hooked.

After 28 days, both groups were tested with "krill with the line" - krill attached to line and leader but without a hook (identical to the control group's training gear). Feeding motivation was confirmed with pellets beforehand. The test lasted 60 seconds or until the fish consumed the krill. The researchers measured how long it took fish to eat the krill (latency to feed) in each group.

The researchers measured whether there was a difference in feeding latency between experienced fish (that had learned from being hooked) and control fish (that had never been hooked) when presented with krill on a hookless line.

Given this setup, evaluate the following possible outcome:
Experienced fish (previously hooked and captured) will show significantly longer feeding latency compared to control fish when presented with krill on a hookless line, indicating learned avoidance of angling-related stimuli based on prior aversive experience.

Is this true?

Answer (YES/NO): YES